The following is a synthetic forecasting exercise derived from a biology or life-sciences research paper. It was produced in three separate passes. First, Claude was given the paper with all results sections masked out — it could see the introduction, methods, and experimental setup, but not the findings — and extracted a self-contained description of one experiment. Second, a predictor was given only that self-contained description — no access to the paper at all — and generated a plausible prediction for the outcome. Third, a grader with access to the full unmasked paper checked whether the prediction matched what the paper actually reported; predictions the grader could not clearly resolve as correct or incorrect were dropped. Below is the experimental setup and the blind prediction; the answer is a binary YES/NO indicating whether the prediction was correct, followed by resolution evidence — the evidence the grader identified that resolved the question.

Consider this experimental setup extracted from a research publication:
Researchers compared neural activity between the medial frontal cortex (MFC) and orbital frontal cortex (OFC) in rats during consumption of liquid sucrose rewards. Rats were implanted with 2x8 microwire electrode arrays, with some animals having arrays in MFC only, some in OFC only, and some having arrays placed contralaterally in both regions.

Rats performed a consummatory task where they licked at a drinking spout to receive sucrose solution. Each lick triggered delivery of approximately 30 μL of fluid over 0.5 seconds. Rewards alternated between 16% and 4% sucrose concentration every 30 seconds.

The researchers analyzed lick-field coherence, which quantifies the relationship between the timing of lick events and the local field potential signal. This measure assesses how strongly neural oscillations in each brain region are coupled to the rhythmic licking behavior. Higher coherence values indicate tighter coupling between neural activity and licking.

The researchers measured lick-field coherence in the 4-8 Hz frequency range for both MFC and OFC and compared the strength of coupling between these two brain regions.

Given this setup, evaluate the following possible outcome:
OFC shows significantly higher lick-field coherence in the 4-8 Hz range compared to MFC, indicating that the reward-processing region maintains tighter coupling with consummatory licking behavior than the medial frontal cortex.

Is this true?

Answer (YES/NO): NO